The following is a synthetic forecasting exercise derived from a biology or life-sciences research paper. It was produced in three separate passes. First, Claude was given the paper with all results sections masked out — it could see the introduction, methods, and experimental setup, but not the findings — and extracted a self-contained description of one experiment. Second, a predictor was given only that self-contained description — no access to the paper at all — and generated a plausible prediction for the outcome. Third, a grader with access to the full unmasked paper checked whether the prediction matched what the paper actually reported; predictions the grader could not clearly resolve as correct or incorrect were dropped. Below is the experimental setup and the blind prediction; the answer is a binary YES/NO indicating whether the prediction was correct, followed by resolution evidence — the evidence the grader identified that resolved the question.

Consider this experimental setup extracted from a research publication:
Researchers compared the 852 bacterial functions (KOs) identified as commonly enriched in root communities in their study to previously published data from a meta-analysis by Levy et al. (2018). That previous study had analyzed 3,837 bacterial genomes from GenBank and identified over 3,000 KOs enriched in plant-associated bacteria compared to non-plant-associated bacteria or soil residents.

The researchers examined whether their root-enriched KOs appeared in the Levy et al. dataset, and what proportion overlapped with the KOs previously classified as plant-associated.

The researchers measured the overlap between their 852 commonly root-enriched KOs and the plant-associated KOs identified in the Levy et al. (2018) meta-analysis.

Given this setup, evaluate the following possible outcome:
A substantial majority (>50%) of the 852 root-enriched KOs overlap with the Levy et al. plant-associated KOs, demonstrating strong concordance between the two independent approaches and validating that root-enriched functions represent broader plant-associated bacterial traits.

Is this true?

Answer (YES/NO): YES